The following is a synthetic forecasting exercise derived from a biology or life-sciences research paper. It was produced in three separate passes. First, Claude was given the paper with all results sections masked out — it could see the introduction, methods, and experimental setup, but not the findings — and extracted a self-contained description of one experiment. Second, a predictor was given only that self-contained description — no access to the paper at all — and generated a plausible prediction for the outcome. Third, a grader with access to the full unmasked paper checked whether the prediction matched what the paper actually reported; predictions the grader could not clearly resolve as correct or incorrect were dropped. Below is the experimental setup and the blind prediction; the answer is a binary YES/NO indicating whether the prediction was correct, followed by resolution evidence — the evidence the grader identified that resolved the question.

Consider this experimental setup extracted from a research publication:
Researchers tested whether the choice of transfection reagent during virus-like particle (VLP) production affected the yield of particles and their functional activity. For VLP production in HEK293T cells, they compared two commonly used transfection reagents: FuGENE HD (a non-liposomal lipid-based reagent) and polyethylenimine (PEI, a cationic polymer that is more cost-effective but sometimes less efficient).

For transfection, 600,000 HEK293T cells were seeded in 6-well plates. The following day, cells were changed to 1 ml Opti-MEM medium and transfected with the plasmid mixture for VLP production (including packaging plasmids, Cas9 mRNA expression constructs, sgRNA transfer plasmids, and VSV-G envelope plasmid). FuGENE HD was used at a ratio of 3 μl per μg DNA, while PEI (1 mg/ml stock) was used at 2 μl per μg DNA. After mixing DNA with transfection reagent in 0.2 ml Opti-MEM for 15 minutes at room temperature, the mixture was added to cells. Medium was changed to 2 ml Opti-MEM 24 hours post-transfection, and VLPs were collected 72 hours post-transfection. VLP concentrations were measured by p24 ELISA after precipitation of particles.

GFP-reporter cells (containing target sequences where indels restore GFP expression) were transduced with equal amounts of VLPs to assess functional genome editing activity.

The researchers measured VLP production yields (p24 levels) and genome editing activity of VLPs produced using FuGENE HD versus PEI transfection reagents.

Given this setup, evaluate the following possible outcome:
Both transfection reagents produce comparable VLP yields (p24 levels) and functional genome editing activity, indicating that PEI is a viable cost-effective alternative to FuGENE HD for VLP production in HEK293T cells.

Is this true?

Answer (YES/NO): NO